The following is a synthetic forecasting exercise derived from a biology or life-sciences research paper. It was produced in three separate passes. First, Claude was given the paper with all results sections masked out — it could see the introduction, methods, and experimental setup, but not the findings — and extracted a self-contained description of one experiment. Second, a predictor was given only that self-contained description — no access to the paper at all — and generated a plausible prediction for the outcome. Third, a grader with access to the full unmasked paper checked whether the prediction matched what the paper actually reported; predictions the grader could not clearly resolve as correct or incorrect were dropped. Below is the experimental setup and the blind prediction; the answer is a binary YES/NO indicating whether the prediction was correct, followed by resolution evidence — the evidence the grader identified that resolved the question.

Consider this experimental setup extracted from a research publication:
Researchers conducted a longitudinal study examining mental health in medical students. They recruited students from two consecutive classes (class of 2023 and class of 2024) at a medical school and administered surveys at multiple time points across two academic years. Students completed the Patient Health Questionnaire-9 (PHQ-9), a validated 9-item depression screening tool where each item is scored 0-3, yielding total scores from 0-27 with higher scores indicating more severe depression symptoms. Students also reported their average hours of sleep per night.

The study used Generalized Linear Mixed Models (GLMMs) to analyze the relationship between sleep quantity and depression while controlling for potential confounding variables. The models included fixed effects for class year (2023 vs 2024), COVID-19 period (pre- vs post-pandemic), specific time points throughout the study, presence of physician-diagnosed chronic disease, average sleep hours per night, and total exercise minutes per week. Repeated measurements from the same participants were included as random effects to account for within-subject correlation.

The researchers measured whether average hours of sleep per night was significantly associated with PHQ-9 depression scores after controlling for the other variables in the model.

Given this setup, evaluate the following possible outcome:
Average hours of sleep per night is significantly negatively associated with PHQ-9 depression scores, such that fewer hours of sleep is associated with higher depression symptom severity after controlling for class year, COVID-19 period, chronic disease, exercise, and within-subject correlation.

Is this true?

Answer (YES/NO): YES